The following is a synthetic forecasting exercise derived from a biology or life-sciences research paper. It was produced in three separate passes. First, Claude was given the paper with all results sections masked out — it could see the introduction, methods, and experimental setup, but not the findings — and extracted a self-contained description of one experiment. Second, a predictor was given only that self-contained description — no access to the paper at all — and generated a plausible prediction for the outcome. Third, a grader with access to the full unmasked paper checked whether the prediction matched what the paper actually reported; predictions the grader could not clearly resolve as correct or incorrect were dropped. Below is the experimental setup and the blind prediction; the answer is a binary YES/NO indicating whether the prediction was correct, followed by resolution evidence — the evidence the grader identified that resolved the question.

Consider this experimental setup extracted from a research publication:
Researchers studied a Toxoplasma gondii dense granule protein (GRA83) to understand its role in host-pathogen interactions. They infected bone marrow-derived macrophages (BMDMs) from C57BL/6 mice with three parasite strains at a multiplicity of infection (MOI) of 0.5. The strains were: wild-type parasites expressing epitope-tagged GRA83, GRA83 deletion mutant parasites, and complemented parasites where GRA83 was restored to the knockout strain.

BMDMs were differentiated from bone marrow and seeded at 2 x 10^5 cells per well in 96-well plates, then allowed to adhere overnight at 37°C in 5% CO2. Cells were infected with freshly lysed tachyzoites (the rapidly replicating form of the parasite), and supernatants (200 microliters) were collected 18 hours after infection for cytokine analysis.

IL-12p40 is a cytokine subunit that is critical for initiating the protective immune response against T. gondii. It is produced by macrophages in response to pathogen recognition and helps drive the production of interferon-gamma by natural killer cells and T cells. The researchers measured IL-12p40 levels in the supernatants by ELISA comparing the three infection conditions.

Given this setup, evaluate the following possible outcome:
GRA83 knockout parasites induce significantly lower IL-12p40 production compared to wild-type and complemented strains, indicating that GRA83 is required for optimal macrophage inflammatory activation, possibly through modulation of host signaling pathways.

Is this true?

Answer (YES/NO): YES